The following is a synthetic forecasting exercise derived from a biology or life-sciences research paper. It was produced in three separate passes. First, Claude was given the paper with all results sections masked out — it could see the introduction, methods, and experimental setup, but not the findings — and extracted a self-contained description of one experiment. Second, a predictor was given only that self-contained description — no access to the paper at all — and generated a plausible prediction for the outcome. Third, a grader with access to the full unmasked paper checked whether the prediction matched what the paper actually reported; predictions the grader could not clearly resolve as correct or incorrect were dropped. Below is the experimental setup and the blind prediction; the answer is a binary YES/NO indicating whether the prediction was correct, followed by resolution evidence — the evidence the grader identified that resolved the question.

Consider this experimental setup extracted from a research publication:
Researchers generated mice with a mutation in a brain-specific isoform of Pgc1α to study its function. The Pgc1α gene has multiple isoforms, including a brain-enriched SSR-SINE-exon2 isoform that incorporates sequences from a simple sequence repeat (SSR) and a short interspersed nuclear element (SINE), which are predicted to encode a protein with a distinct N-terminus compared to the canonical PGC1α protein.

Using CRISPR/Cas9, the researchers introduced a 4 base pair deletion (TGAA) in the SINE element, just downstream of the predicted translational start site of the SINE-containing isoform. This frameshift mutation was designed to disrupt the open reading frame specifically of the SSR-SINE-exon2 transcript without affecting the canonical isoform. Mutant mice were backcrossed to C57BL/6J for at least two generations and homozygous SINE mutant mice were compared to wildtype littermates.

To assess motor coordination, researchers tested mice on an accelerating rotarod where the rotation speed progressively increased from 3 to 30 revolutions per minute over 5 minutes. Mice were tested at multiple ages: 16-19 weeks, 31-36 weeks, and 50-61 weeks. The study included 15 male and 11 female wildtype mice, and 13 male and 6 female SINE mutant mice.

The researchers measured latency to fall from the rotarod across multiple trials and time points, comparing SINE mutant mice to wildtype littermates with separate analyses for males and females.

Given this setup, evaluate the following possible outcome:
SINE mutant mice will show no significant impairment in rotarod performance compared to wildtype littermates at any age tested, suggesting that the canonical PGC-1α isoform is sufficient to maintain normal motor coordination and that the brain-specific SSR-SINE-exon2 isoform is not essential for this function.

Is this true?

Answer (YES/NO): NO